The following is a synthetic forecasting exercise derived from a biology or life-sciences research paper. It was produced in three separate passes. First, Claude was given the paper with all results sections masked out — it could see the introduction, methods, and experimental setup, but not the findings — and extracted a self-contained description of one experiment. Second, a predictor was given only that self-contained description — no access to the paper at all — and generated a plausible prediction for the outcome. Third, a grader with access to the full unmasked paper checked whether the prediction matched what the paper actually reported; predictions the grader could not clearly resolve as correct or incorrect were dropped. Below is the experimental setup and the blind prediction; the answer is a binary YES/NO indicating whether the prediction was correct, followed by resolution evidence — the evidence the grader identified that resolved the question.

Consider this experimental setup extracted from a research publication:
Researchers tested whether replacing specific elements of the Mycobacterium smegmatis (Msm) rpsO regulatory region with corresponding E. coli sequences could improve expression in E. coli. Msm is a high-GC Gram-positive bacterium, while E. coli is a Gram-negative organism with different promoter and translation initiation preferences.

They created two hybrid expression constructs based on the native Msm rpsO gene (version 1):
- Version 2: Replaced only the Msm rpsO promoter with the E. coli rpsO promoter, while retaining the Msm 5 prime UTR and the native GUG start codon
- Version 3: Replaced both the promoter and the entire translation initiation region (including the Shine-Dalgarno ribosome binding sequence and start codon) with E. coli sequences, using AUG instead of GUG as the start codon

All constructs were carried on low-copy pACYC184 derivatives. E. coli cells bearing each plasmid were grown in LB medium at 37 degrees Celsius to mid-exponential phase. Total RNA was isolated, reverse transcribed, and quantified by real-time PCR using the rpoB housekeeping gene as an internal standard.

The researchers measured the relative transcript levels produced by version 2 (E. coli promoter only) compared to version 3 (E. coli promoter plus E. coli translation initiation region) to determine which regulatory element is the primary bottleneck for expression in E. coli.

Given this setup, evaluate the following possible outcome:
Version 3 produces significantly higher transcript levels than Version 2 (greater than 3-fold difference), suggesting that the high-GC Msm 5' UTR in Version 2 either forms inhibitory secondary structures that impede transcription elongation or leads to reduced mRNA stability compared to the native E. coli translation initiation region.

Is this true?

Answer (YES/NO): YES